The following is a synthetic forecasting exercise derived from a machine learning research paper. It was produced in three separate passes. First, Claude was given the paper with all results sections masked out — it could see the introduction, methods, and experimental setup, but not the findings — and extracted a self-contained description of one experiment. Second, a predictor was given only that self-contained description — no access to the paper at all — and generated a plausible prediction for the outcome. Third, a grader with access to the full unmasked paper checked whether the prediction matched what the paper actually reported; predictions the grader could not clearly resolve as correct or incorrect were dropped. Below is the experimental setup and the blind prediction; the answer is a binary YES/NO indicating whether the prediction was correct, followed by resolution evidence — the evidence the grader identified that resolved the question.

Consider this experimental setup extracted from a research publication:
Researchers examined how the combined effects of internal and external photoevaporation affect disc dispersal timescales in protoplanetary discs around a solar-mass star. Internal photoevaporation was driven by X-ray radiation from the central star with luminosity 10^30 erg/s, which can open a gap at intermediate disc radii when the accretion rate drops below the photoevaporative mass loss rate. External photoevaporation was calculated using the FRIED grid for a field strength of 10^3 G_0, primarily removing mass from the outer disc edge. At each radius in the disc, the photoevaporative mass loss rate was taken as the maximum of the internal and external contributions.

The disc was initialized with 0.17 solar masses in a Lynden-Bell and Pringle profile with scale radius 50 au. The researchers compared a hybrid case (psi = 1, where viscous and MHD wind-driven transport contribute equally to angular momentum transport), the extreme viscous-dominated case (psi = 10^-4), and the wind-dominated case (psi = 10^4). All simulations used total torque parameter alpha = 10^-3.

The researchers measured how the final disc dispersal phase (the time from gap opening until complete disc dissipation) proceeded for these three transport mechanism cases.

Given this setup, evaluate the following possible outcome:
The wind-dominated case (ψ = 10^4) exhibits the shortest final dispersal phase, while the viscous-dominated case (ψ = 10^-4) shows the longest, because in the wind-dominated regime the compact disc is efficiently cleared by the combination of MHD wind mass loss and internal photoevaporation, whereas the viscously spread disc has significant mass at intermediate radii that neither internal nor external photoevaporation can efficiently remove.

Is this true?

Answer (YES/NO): NO